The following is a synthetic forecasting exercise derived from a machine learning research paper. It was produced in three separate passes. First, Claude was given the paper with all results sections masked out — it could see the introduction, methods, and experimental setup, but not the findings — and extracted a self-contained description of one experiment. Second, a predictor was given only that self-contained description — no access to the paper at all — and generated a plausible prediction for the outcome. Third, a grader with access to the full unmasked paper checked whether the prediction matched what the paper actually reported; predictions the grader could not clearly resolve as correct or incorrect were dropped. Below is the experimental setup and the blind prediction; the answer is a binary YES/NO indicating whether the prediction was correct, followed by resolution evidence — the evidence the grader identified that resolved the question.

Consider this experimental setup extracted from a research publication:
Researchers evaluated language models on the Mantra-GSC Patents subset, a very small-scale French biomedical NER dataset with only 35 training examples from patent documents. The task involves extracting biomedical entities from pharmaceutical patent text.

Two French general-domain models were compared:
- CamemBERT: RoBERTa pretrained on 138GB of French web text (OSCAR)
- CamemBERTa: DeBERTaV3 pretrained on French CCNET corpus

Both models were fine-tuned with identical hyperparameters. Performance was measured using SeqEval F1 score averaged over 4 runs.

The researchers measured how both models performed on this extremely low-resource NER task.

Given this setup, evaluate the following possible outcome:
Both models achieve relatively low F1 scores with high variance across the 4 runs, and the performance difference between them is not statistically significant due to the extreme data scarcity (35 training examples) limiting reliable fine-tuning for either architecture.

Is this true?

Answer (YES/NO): NO